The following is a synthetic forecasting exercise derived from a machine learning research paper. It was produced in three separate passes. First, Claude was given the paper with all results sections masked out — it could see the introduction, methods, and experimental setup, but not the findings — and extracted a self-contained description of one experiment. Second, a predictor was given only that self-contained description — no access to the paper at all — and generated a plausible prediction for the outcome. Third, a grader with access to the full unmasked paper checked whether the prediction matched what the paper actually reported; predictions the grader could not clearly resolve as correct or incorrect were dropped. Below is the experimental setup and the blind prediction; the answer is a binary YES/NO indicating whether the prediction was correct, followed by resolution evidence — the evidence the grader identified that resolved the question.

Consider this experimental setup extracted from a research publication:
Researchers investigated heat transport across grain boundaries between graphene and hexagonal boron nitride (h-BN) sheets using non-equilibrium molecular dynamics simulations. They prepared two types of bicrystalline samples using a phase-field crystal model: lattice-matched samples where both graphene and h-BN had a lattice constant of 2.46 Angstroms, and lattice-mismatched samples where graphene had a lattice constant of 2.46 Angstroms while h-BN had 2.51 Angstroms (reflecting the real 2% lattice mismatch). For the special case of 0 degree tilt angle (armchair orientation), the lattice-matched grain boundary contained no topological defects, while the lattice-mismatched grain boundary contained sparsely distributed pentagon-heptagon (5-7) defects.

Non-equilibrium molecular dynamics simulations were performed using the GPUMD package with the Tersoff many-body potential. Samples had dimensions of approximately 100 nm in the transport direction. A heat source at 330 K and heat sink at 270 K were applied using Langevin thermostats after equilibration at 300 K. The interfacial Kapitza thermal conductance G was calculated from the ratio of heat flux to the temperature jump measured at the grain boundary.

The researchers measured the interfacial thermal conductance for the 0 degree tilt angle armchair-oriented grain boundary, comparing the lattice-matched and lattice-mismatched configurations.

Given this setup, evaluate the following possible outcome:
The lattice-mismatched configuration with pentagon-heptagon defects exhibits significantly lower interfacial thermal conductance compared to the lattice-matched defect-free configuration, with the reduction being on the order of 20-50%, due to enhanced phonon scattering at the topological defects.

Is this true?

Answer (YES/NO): NO